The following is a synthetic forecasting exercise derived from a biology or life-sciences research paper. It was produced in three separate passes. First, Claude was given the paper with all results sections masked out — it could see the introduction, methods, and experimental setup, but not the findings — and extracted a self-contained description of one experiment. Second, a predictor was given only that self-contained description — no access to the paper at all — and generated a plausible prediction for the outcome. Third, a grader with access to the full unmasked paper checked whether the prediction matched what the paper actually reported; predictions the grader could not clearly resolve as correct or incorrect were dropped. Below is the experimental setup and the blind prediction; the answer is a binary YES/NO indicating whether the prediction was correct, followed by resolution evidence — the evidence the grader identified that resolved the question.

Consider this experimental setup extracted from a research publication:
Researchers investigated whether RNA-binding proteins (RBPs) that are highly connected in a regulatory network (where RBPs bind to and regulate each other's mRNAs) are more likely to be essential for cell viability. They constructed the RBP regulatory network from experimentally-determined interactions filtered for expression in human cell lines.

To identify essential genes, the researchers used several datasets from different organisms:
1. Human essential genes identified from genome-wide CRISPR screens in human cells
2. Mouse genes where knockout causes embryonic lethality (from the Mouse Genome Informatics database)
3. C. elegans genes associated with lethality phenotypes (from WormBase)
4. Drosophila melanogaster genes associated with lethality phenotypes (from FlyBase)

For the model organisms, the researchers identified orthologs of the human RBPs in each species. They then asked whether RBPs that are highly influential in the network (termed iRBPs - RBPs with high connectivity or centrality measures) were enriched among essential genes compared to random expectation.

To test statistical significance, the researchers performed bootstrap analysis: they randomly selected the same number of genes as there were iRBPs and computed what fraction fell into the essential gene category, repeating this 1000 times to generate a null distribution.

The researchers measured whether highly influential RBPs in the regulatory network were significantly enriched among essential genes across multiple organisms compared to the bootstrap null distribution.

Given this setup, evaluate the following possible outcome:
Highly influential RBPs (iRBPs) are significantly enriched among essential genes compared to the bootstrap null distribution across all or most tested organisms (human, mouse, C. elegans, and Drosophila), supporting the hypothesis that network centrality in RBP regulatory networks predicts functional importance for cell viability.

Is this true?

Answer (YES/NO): YES